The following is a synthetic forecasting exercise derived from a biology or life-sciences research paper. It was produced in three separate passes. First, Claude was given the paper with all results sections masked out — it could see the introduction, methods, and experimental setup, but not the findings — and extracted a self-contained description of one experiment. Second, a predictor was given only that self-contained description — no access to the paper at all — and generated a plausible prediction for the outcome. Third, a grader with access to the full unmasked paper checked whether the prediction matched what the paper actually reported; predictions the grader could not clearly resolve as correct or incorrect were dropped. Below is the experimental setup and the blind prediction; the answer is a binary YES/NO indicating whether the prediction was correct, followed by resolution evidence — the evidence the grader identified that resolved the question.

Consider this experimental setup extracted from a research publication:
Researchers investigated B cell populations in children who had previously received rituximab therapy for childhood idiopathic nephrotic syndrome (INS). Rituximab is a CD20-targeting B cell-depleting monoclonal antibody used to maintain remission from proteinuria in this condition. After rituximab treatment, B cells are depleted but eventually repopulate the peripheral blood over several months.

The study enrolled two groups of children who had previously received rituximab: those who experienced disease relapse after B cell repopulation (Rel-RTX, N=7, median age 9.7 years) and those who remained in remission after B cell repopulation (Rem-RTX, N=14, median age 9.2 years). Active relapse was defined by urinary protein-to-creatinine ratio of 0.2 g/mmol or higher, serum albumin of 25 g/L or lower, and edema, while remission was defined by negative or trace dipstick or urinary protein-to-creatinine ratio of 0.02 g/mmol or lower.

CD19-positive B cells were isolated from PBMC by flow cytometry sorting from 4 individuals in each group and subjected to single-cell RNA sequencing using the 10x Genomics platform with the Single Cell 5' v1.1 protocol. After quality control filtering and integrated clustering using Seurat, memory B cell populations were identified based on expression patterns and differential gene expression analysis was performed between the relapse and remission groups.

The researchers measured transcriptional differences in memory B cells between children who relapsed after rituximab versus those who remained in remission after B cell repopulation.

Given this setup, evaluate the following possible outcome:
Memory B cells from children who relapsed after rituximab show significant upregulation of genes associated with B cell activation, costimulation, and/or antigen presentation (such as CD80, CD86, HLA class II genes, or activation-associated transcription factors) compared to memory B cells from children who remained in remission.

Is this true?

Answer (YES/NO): NO